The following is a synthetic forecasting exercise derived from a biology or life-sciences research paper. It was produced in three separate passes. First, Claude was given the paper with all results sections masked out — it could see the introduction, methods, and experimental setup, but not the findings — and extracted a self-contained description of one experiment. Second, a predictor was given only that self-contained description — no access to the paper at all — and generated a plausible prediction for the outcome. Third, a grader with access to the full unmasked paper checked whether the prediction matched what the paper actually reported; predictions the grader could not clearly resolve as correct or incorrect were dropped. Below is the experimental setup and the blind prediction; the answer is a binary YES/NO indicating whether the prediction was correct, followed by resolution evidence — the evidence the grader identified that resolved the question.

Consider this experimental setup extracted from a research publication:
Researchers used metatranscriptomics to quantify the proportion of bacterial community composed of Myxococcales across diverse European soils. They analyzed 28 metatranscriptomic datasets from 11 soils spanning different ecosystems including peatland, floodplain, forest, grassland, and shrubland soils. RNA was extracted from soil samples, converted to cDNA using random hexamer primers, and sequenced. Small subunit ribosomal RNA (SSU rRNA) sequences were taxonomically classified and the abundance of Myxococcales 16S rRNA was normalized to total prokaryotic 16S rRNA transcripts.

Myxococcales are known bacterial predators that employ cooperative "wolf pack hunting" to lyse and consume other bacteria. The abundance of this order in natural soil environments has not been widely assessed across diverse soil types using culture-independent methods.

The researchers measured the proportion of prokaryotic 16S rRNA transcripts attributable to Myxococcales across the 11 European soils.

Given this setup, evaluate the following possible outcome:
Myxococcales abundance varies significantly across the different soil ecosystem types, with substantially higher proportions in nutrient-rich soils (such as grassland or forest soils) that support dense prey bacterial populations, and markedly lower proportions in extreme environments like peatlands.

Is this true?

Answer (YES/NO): NO